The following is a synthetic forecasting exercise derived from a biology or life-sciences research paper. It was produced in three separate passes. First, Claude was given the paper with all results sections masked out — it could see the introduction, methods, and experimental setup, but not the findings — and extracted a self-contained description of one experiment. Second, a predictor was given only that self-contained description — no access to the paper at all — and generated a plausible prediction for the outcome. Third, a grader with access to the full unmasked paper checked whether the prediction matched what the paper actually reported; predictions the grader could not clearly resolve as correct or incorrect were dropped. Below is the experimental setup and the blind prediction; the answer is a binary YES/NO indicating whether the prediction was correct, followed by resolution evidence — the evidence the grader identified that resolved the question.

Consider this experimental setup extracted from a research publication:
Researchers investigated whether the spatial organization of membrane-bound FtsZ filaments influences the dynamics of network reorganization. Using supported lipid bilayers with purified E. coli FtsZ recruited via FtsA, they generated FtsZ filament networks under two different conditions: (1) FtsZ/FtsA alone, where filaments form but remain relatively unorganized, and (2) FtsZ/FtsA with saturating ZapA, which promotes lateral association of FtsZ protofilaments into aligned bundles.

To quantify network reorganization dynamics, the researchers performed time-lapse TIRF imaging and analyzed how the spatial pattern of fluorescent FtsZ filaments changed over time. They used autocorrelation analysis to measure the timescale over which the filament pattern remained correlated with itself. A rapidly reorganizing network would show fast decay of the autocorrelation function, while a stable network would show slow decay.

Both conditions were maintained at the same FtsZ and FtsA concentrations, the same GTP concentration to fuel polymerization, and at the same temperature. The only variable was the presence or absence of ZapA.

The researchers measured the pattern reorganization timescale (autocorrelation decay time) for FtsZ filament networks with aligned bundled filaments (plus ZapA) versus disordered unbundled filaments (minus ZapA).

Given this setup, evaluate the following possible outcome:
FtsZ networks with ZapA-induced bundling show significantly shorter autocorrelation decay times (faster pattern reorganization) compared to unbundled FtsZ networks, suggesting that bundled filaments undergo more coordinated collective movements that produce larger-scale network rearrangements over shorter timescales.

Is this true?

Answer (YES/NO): NO